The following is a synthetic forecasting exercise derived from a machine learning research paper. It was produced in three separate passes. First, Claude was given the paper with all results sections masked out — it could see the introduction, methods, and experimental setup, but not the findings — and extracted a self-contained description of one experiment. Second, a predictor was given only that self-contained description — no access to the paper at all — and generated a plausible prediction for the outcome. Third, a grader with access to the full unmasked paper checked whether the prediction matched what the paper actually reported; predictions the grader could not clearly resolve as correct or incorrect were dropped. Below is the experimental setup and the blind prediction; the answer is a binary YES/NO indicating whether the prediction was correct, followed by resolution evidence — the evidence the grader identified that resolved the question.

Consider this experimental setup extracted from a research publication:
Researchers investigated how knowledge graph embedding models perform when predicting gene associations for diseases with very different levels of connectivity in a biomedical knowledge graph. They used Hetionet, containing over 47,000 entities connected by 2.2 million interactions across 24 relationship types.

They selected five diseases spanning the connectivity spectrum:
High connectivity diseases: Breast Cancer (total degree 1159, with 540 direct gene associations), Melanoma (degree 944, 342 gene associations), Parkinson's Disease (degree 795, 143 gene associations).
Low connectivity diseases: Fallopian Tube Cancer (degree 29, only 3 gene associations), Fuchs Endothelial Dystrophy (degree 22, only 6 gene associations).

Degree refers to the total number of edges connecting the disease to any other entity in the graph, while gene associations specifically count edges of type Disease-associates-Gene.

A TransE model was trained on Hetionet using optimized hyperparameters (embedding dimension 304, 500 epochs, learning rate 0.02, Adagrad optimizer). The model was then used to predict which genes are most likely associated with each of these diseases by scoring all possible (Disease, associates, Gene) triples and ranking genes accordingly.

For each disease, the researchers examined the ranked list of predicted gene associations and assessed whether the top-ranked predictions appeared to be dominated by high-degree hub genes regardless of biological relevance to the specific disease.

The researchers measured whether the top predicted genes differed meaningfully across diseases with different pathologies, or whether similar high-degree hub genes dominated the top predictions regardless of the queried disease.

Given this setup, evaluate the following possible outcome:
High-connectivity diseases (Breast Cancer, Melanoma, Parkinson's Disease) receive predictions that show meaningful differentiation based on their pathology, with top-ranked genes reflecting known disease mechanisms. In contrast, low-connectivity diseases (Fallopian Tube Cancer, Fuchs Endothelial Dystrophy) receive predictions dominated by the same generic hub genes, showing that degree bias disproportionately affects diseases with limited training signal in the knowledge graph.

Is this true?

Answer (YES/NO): NO